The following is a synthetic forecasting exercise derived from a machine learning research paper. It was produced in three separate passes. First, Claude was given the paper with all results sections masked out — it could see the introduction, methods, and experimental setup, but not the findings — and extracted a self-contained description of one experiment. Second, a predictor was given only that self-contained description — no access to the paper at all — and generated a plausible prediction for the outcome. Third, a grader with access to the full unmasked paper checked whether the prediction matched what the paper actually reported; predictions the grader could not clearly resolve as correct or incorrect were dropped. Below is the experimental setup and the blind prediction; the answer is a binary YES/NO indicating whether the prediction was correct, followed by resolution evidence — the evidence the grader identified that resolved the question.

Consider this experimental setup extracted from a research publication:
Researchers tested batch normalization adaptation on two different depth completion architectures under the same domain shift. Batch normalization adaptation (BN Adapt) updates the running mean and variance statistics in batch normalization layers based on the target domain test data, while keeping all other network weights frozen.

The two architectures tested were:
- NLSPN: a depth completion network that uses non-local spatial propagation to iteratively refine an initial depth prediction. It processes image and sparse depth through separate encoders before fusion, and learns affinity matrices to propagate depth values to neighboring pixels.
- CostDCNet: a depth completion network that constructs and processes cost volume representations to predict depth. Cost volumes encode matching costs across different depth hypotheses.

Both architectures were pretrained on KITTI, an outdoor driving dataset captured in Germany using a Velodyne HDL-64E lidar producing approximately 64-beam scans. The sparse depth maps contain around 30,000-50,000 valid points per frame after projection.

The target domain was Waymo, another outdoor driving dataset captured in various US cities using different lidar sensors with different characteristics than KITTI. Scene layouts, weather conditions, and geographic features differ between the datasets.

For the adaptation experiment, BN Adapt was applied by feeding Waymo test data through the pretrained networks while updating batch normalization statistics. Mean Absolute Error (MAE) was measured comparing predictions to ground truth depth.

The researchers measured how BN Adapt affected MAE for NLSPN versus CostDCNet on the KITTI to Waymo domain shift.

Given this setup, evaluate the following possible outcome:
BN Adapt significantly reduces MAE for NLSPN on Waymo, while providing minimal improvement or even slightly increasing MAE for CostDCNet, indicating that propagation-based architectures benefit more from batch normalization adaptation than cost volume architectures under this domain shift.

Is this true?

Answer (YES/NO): NO